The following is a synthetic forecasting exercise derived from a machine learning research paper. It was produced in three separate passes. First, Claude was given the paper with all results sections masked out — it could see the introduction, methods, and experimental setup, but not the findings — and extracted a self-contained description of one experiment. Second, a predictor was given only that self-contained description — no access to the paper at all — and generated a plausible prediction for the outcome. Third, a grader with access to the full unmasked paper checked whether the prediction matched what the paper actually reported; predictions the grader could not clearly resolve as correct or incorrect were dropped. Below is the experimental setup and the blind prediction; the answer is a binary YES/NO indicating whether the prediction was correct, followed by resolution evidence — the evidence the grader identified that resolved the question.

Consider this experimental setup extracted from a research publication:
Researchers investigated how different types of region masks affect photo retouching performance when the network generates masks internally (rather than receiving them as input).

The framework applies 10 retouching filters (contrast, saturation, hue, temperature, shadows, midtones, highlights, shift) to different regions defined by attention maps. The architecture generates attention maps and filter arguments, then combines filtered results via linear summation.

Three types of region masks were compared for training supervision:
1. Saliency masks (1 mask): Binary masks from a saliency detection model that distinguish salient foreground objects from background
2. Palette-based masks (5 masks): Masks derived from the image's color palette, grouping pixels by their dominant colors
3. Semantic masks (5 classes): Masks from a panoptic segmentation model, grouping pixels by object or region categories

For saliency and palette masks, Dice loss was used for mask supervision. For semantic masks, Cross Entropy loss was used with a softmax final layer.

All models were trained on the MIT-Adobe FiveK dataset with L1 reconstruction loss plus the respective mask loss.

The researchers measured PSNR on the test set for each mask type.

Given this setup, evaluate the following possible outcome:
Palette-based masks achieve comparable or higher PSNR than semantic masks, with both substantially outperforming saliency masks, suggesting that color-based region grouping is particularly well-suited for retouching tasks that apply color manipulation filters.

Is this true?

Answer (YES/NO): NO